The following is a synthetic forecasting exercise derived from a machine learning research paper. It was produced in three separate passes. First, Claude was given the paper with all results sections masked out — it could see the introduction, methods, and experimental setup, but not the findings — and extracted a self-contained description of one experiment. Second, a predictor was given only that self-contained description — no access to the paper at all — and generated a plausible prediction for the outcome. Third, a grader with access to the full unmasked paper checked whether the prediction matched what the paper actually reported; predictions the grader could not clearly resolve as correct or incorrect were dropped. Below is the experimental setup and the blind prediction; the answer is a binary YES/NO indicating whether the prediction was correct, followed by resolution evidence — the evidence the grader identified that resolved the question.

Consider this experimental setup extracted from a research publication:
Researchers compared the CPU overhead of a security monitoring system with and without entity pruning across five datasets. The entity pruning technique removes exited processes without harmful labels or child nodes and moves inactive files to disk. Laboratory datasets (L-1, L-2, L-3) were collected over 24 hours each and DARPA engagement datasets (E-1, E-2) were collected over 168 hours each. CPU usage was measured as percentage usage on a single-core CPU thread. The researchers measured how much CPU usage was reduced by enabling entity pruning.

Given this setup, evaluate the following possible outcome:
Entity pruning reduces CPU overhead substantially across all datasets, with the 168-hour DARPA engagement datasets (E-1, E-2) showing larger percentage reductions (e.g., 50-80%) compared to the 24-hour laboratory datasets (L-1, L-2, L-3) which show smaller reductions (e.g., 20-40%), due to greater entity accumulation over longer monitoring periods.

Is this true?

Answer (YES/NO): NO